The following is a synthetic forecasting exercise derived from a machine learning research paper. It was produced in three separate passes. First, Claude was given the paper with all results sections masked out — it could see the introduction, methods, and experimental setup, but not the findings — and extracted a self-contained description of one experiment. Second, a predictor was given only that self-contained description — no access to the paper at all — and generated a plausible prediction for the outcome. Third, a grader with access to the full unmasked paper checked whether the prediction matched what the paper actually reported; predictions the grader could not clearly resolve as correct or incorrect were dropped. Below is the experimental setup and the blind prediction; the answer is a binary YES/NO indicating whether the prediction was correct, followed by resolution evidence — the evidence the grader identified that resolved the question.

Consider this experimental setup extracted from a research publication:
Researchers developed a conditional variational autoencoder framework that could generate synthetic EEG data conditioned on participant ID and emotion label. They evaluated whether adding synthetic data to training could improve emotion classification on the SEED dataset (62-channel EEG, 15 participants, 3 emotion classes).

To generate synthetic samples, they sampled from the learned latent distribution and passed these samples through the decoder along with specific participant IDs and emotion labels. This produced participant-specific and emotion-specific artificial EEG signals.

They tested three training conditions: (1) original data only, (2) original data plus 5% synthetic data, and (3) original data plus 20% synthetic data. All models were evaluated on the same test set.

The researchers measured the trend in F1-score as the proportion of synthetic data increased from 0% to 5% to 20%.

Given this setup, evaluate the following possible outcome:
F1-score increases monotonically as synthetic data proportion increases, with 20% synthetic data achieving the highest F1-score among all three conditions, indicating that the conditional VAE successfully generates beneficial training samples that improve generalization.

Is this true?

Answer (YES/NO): NO